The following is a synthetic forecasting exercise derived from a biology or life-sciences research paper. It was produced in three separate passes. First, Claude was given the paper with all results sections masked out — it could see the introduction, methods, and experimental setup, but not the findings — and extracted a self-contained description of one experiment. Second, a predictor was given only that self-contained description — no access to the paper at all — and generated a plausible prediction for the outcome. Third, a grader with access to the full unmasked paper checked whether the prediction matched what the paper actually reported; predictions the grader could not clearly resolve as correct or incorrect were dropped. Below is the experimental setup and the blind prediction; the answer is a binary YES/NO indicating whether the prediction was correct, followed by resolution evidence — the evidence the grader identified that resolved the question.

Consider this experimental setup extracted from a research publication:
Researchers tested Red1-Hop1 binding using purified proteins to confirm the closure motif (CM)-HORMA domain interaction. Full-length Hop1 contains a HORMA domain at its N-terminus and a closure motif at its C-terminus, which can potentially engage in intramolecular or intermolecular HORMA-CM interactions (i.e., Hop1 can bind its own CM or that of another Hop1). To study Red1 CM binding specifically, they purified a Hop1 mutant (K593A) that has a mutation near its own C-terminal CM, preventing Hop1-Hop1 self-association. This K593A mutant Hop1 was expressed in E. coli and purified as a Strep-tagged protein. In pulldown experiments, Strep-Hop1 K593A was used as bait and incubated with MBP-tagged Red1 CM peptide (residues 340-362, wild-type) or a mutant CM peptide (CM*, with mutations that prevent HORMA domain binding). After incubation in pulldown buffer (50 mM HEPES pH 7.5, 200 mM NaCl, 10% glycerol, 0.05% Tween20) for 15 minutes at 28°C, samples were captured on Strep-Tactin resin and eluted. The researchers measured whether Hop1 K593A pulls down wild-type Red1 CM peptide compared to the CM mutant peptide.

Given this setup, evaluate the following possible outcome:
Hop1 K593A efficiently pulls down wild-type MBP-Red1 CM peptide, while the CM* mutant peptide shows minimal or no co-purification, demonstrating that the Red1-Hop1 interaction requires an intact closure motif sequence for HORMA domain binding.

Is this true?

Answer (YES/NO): YES